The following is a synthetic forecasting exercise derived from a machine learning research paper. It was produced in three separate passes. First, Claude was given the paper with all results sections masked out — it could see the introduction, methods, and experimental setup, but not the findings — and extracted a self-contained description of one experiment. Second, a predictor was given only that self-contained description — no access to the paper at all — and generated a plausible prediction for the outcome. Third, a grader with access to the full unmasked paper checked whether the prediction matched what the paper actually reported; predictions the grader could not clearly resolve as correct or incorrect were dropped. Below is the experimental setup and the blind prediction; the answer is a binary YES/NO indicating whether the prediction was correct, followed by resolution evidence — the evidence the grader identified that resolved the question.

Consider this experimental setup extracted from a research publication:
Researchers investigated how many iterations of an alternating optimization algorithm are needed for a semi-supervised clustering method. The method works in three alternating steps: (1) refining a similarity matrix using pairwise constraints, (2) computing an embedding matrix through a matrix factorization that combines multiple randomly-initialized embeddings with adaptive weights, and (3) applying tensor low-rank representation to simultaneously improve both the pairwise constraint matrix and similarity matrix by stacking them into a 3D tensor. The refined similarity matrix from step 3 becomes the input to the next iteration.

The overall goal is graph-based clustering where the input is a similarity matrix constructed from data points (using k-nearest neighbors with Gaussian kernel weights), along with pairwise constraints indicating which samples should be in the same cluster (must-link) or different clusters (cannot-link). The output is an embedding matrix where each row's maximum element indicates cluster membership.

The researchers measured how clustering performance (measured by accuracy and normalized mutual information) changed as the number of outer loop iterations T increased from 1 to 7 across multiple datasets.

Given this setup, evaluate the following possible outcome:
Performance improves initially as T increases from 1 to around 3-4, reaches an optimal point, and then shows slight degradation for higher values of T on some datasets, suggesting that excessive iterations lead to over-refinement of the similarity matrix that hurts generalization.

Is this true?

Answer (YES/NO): YES